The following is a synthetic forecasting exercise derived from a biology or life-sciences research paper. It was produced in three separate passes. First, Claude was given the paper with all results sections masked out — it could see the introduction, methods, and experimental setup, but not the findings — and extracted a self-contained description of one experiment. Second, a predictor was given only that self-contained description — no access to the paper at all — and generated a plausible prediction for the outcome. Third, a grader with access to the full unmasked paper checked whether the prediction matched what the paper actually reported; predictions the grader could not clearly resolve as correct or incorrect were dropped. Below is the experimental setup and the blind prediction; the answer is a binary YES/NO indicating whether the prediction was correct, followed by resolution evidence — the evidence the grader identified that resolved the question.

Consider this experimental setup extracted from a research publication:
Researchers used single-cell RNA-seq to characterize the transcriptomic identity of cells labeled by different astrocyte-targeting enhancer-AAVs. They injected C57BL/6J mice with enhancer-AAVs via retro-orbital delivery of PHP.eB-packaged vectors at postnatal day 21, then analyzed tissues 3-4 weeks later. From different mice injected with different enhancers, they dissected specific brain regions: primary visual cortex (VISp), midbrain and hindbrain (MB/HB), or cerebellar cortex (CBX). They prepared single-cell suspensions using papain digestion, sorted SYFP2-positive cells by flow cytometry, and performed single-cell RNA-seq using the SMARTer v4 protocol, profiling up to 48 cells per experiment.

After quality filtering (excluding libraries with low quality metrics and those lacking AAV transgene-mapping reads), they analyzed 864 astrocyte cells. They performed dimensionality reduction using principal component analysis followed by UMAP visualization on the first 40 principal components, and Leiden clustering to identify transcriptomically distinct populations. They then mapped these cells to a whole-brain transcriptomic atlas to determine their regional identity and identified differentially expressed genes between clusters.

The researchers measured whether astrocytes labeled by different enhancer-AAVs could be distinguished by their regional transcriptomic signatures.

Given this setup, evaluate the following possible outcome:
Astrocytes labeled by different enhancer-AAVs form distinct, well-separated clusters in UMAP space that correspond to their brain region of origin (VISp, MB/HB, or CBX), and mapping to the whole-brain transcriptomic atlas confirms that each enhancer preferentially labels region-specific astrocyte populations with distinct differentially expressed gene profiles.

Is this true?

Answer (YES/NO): YES